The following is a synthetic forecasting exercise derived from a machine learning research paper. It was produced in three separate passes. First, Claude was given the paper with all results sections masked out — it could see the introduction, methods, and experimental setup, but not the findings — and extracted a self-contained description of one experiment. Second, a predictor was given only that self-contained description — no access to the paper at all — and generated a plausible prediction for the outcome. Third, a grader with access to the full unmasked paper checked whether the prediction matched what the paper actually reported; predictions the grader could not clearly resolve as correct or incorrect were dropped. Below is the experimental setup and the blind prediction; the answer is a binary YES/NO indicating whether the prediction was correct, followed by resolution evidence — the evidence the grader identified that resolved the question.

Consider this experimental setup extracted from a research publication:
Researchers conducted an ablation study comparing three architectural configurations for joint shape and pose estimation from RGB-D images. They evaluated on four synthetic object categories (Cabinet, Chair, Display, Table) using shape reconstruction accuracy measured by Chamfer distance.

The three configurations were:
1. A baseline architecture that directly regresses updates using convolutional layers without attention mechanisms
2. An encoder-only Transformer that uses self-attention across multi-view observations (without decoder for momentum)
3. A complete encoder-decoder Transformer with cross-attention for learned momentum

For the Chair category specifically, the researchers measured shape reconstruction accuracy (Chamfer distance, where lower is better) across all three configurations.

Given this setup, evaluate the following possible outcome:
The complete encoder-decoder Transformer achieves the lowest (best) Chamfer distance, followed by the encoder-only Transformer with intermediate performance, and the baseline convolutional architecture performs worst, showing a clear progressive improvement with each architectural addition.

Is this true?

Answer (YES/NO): NO